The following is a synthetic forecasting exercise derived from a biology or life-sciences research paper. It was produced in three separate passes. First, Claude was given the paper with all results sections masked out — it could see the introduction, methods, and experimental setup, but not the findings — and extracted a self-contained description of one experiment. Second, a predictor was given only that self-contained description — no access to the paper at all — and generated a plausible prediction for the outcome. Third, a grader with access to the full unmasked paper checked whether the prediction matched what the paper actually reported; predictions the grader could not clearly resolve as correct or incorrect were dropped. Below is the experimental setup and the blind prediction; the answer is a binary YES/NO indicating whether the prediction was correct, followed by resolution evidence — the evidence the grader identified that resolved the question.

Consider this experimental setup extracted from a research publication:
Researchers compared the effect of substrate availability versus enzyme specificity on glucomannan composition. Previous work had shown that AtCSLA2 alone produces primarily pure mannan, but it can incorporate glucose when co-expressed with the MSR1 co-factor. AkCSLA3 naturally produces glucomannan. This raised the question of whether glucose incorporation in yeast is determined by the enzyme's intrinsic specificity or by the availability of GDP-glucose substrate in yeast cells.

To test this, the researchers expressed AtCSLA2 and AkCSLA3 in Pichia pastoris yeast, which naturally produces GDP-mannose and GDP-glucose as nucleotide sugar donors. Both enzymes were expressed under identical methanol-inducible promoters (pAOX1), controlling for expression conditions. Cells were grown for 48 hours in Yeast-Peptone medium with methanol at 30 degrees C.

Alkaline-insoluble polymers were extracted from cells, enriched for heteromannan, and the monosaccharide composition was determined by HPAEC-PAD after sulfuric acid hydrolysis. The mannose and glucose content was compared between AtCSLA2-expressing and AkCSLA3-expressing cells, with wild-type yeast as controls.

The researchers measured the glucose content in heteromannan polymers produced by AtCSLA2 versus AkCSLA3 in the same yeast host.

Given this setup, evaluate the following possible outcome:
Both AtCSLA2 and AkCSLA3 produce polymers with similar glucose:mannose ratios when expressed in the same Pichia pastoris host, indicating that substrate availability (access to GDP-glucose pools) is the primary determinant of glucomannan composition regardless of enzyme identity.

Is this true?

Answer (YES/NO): NO